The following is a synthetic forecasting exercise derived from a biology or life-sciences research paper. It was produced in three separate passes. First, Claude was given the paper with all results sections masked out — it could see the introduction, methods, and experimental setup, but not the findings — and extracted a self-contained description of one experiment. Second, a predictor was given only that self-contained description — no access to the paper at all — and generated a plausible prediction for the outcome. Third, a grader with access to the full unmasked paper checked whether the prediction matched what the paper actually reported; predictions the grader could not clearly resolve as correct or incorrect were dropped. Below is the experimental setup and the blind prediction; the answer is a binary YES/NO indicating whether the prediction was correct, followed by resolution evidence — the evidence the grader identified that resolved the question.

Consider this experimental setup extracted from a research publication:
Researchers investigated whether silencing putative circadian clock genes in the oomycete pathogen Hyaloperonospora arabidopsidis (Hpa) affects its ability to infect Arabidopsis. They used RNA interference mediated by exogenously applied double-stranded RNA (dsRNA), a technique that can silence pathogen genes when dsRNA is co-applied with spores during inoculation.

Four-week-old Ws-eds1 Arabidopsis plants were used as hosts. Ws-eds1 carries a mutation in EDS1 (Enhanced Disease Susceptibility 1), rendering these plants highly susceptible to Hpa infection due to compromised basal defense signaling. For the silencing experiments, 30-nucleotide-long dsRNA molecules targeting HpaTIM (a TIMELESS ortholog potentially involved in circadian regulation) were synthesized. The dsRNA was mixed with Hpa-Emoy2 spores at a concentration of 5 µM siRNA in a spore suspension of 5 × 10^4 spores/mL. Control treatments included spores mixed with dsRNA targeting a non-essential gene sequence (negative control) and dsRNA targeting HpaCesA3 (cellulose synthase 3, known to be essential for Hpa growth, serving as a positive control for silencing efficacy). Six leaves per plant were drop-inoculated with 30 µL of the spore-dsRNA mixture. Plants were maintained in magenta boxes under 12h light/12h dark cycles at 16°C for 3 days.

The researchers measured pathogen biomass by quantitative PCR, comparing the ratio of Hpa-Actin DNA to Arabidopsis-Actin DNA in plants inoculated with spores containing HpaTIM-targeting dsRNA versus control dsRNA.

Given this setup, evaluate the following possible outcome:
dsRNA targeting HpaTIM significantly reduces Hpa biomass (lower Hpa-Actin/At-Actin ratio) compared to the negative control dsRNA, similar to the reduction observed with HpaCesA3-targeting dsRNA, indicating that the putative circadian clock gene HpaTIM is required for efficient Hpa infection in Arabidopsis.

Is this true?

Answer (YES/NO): NO